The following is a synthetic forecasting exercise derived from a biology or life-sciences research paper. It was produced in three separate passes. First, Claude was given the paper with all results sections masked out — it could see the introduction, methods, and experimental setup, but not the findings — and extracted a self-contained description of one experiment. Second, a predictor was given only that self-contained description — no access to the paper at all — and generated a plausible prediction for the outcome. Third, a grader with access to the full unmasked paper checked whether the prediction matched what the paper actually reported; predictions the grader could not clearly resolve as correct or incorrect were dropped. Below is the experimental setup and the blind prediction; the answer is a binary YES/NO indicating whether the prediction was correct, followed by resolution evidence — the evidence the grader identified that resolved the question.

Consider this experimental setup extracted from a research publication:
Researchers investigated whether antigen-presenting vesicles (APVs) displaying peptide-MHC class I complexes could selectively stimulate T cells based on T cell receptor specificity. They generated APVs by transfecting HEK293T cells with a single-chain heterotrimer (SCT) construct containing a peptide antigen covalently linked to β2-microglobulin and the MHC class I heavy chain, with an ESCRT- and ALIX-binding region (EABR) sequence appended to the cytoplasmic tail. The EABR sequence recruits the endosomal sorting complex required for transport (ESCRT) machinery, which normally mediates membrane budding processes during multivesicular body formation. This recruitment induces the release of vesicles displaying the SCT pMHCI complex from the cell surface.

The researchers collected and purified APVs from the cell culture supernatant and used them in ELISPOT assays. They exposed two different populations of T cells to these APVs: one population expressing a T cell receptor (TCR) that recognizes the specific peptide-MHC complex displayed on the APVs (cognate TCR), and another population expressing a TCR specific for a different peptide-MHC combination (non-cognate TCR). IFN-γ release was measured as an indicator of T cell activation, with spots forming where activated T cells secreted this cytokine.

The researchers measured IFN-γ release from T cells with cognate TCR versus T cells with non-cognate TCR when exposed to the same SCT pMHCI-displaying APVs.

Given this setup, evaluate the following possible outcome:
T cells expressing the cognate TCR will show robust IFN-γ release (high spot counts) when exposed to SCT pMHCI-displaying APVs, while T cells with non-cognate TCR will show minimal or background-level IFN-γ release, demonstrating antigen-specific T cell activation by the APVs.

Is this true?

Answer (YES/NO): YES